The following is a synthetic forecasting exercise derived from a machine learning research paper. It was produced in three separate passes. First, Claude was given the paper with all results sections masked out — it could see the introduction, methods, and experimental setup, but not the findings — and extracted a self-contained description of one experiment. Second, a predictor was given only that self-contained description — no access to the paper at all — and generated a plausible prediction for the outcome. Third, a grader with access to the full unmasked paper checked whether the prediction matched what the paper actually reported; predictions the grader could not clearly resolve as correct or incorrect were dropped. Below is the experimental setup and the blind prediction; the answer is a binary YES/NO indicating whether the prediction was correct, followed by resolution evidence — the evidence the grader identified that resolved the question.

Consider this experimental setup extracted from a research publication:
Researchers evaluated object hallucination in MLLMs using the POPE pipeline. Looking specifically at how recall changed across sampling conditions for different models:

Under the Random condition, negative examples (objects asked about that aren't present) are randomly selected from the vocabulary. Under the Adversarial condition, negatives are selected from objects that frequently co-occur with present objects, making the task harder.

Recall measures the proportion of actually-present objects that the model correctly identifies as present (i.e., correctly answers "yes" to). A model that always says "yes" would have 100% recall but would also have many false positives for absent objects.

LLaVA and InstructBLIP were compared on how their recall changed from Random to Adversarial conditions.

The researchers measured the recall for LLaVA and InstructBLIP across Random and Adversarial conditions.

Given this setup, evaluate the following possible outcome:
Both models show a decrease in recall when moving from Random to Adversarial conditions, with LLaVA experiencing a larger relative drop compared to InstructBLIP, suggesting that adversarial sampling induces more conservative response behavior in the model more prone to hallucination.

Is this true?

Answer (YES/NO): NO